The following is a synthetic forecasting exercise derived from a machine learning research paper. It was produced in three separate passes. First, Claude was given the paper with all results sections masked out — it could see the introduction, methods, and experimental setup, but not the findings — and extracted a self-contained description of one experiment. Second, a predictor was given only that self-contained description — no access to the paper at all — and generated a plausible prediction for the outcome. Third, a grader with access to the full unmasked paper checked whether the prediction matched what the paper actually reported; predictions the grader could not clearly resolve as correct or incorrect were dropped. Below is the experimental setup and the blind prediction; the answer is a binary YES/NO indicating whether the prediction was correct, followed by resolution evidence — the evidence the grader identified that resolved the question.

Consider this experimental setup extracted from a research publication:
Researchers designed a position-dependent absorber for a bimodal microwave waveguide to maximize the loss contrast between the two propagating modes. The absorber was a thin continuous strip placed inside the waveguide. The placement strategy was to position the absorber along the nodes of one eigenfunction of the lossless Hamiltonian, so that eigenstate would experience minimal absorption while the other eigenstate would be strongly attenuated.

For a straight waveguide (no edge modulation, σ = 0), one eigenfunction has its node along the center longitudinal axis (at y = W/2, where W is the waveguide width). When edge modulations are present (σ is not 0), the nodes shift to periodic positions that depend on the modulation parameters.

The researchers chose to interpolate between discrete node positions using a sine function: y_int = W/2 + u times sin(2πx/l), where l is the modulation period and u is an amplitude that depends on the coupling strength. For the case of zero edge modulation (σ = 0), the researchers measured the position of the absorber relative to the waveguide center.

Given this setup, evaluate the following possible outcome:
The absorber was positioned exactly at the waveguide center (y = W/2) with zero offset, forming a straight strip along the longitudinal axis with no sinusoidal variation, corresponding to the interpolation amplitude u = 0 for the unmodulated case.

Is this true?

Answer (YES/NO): YES